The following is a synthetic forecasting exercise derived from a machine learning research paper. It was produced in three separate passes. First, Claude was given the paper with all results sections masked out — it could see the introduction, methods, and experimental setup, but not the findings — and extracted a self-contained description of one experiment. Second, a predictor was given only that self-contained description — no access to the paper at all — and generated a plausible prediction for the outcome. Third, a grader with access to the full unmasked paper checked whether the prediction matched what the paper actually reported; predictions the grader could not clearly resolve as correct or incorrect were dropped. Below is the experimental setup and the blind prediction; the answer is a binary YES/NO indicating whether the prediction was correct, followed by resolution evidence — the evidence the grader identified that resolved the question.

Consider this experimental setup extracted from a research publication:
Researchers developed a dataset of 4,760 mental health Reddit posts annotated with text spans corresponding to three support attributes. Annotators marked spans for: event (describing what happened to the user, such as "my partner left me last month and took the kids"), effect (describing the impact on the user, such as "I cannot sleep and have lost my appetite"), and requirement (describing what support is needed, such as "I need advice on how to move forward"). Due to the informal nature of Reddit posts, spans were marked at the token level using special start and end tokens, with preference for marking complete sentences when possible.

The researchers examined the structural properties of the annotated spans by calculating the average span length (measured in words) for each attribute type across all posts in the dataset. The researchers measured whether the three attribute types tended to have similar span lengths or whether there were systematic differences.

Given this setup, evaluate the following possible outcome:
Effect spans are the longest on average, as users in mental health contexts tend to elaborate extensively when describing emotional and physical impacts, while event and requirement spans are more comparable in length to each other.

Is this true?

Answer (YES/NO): NO